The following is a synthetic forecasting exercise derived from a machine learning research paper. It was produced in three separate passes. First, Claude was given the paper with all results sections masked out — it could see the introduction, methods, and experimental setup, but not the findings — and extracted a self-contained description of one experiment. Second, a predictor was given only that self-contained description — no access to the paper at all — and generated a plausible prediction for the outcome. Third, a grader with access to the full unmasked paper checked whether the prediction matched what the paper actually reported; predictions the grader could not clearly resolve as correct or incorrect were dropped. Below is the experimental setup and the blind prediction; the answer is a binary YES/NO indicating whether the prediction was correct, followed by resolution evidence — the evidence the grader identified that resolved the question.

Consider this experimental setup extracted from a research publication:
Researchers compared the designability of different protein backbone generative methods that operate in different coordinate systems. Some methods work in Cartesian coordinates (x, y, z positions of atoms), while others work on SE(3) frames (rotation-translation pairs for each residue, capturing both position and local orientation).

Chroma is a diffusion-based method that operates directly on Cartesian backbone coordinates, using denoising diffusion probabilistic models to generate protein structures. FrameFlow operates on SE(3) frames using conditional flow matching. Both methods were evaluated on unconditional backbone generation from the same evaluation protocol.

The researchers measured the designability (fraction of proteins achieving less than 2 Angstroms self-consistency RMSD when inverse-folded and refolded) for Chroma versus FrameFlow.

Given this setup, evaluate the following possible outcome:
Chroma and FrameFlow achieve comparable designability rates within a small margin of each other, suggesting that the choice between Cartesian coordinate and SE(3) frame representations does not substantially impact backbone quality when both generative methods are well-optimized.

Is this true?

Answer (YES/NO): NO